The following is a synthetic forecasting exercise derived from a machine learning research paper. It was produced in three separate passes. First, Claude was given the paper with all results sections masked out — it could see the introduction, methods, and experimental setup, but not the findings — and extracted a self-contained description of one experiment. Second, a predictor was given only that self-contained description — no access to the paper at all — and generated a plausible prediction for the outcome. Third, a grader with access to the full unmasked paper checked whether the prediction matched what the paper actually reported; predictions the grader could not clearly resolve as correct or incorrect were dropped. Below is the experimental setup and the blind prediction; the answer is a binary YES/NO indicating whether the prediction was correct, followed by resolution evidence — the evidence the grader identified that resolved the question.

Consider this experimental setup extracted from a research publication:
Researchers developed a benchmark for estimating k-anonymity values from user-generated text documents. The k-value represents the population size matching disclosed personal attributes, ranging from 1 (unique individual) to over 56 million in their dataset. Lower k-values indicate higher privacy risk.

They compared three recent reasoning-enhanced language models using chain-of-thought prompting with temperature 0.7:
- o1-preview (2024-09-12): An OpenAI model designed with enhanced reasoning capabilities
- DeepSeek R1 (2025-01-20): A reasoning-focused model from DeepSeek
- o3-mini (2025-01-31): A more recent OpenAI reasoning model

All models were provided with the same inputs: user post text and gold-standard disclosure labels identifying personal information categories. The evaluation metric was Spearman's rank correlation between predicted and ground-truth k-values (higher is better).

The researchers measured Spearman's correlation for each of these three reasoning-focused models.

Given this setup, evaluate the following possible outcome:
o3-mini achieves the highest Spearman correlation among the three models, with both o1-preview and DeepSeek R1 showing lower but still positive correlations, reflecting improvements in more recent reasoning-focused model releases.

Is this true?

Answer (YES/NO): NO